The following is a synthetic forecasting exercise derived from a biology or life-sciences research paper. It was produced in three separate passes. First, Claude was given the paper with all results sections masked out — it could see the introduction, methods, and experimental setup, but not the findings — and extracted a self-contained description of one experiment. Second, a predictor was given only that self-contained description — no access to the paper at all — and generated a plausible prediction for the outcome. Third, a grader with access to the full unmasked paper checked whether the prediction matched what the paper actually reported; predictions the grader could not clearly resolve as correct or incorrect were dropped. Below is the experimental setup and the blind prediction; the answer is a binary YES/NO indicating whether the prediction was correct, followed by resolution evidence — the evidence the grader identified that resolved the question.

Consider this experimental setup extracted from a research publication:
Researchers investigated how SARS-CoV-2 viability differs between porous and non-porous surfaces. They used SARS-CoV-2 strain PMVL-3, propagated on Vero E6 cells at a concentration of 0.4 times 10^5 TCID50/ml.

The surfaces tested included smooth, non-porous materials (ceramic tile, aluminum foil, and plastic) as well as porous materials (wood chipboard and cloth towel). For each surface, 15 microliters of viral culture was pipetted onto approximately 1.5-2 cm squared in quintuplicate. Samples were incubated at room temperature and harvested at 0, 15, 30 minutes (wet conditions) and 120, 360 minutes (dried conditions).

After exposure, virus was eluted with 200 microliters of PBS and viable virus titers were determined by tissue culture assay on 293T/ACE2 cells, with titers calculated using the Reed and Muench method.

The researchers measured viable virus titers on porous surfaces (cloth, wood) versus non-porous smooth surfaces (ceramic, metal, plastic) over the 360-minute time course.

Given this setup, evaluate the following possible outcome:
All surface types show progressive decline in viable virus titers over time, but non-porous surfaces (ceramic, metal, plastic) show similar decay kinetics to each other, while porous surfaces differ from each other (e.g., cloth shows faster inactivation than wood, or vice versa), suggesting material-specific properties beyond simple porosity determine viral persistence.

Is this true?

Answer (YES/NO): NO